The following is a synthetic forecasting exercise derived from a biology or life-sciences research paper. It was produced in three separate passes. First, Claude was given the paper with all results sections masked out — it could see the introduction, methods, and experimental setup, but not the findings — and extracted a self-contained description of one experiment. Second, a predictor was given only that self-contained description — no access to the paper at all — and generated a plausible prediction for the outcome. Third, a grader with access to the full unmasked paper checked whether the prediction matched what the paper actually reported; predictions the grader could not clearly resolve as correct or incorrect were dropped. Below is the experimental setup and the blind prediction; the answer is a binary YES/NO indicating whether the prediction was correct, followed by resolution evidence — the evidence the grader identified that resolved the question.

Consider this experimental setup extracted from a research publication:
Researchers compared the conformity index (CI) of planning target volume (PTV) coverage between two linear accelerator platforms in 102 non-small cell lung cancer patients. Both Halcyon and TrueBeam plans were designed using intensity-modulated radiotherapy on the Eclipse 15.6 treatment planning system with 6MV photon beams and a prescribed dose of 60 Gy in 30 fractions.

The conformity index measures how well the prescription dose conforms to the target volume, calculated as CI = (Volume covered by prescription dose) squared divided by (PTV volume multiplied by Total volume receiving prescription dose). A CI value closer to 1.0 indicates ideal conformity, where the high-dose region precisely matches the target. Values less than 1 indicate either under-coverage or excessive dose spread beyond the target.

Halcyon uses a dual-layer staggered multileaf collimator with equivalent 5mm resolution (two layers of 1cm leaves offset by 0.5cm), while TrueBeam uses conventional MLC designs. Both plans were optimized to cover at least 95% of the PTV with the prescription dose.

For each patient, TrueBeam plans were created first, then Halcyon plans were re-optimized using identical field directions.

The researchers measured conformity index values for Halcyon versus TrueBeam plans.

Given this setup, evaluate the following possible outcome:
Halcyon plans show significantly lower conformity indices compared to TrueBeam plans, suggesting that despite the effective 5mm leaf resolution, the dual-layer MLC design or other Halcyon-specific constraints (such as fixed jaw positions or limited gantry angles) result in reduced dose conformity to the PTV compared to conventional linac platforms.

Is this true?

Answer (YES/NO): NO